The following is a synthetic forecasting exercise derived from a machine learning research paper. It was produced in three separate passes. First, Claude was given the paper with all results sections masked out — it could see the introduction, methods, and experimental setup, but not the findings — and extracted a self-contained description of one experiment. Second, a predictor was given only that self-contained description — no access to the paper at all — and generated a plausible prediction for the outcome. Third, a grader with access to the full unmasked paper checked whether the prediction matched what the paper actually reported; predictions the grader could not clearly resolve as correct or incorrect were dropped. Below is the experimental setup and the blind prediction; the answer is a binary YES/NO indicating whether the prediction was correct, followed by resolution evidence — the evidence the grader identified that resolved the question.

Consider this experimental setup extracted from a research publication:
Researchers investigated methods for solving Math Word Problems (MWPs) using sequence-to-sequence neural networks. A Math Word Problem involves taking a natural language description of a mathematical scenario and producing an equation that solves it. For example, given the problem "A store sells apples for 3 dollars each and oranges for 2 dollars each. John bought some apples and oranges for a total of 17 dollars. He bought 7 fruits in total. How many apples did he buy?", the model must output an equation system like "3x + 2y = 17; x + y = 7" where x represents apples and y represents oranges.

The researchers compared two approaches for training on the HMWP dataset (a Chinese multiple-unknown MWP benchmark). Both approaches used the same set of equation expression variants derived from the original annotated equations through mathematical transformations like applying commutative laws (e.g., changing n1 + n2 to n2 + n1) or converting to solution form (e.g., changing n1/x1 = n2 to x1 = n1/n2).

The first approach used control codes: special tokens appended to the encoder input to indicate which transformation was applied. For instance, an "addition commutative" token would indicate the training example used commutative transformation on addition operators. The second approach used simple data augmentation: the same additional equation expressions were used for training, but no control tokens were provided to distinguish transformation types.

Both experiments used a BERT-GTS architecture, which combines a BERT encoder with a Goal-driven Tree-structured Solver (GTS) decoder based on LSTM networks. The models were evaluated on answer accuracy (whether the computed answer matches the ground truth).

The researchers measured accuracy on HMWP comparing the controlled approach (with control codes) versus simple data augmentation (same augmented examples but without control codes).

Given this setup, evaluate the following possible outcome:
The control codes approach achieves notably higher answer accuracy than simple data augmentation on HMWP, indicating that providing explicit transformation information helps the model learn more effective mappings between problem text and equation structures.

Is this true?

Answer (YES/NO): YES